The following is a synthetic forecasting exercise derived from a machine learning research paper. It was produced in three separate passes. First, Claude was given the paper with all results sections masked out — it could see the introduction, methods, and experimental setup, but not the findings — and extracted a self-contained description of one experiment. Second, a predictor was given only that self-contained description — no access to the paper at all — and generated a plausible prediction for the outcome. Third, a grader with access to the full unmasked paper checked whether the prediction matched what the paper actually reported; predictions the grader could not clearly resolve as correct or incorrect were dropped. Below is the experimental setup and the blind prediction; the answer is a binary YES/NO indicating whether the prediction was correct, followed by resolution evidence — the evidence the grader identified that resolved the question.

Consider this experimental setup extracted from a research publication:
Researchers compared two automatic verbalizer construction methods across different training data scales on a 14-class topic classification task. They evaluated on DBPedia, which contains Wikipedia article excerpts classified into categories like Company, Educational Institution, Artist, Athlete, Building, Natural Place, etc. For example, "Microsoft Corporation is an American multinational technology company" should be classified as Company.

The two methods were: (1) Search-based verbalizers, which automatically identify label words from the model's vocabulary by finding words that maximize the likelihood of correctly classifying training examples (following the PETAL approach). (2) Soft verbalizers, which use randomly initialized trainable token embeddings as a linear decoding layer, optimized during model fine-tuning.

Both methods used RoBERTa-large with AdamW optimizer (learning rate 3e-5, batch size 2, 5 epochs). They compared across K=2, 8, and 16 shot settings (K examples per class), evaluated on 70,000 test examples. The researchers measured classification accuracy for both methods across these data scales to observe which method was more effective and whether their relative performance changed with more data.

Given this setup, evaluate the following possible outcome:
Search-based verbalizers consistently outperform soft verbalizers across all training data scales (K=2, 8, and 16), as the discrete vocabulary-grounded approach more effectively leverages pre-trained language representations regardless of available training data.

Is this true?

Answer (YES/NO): NO